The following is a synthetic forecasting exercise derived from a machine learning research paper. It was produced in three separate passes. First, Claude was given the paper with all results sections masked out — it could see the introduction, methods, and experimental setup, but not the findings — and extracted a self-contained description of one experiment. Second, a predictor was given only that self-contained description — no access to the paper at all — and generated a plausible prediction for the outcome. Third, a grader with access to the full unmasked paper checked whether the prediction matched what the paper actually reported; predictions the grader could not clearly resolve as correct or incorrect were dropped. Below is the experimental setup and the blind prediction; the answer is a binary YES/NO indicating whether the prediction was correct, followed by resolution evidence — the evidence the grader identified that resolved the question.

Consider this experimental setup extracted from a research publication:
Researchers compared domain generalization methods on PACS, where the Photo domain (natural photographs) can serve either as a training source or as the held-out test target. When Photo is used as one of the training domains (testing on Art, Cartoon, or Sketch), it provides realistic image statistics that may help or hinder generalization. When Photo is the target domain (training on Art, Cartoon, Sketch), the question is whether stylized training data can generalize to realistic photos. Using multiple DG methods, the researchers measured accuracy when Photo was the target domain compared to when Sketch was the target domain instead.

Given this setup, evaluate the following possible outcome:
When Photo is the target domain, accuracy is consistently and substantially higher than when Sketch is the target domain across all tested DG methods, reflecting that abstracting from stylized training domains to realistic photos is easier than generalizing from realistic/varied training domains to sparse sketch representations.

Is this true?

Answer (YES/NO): YES